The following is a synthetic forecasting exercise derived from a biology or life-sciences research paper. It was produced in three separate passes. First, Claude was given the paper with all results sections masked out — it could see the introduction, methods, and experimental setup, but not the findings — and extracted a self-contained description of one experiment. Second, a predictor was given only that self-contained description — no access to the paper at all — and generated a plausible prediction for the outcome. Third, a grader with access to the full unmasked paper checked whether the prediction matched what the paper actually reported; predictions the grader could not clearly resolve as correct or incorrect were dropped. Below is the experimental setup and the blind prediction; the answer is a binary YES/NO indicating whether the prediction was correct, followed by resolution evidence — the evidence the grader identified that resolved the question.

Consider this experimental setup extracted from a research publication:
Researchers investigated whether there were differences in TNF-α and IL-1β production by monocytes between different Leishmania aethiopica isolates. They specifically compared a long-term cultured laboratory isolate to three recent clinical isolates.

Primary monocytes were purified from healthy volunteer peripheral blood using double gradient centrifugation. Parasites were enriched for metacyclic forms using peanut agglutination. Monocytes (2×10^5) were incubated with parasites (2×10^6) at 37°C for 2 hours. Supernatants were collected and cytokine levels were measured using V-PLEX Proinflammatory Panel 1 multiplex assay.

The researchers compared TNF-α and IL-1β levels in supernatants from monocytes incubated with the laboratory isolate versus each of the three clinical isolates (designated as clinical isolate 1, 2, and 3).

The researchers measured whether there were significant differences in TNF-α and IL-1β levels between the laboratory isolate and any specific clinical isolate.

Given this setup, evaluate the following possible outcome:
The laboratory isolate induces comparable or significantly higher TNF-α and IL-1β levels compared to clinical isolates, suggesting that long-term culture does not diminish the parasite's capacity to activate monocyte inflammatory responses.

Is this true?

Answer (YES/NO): NO